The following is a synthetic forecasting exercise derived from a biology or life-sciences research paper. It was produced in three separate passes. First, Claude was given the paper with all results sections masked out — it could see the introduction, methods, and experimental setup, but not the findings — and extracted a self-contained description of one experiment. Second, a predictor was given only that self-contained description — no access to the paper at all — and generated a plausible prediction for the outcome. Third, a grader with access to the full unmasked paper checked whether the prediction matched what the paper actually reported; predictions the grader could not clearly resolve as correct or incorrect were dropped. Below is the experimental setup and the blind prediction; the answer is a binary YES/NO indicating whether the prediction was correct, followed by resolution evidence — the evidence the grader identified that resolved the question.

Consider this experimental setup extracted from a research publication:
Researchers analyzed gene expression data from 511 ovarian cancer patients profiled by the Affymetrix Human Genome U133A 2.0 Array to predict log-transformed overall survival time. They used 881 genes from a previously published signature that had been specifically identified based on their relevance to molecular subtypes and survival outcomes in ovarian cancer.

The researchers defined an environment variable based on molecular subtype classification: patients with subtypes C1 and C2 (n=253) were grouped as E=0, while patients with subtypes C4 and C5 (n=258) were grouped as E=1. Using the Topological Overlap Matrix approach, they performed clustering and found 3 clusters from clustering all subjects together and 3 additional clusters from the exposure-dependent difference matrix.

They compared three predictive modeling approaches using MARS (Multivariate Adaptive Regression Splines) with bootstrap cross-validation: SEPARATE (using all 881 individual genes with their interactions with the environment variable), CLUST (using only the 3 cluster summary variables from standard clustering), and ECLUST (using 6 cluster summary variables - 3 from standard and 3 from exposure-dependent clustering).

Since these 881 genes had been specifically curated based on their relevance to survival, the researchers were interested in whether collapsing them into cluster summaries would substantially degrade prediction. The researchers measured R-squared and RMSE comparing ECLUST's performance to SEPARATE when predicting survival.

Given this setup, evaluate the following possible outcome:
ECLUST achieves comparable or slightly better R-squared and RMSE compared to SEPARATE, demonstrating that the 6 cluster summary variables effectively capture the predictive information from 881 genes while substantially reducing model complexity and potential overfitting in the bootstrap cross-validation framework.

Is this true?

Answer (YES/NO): NO